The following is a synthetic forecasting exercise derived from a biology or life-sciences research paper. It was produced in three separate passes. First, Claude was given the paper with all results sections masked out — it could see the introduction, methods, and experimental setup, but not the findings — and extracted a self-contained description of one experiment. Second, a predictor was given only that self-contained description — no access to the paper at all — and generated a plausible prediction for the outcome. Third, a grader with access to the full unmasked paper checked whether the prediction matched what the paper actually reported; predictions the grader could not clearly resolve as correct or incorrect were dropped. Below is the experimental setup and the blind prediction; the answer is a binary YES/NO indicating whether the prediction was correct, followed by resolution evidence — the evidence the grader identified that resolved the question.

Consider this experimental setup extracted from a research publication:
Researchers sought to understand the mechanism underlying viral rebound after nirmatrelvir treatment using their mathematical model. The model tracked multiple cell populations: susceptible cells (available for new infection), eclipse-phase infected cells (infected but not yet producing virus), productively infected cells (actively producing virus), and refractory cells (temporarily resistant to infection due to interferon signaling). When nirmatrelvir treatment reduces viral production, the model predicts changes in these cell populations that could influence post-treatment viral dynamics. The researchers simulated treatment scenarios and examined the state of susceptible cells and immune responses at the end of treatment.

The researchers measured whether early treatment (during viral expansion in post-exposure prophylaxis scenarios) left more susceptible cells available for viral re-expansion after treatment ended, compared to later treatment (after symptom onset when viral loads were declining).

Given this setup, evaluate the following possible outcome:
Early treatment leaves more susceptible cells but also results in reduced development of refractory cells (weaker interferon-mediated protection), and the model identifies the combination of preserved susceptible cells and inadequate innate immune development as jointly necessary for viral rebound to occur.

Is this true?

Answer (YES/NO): NO